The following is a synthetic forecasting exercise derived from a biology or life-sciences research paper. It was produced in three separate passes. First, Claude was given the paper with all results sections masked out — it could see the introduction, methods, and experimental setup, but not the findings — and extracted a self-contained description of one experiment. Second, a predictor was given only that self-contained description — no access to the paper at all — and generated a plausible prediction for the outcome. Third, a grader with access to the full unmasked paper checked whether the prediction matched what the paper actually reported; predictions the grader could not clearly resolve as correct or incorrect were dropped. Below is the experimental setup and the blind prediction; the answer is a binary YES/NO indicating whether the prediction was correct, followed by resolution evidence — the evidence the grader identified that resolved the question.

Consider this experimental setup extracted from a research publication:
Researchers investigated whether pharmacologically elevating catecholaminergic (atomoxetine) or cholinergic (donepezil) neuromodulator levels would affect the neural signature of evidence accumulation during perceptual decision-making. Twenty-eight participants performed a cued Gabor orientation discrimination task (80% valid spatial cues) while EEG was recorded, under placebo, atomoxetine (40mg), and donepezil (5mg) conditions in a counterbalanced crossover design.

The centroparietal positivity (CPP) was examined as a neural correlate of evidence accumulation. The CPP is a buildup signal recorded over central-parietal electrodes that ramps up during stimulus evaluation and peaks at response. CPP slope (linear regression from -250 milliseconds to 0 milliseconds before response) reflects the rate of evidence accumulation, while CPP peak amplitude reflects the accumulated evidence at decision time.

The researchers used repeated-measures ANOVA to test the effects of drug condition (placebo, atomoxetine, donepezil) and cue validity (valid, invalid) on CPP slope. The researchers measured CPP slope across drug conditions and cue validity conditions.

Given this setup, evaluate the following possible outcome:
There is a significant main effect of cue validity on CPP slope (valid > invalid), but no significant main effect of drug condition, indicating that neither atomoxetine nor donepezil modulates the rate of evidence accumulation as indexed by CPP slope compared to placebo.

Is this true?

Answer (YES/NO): NO